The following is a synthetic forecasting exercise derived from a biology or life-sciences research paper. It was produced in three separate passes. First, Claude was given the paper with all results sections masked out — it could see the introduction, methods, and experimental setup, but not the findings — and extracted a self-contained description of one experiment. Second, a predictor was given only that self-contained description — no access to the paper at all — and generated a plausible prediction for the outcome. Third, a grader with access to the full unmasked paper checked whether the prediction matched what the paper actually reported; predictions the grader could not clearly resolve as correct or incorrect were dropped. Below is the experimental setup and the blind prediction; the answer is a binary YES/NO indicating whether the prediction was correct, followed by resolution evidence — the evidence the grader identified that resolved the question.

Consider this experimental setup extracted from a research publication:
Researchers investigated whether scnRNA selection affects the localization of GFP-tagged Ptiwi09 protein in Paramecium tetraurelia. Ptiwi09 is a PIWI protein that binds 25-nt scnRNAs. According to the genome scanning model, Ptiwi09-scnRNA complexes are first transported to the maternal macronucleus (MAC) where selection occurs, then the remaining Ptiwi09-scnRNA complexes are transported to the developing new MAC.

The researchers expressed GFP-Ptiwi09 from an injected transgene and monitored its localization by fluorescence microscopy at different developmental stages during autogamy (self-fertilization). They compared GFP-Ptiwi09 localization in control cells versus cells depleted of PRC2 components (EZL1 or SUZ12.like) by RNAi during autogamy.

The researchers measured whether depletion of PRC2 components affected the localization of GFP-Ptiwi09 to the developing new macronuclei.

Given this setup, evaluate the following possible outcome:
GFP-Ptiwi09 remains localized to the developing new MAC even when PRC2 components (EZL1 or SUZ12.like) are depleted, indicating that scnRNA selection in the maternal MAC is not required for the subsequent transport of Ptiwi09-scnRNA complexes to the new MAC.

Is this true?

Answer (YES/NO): YES